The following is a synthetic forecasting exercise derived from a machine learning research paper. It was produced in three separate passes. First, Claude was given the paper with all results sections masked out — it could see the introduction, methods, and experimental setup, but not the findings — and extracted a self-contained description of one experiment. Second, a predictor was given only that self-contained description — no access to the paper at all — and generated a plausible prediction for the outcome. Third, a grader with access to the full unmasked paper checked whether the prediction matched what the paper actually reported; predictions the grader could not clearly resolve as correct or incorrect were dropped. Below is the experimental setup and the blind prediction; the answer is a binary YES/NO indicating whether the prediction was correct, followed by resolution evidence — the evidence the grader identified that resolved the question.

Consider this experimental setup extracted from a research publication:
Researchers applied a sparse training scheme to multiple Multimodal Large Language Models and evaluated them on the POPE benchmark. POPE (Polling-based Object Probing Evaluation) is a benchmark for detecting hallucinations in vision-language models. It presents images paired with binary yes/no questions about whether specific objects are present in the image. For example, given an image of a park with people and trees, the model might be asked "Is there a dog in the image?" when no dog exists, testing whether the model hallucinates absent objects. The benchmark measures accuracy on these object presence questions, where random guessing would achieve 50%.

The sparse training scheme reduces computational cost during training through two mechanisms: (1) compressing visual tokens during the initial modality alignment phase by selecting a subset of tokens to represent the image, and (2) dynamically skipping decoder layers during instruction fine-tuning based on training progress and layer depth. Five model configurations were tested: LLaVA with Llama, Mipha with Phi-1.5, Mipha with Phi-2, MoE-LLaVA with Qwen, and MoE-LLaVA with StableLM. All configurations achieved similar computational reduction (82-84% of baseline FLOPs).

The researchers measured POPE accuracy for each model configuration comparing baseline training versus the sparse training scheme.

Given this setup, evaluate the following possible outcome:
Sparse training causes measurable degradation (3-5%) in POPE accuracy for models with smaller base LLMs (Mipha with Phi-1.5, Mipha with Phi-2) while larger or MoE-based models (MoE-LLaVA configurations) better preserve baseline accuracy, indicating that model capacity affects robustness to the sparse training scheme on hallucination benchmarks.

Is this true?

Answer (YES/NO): NO